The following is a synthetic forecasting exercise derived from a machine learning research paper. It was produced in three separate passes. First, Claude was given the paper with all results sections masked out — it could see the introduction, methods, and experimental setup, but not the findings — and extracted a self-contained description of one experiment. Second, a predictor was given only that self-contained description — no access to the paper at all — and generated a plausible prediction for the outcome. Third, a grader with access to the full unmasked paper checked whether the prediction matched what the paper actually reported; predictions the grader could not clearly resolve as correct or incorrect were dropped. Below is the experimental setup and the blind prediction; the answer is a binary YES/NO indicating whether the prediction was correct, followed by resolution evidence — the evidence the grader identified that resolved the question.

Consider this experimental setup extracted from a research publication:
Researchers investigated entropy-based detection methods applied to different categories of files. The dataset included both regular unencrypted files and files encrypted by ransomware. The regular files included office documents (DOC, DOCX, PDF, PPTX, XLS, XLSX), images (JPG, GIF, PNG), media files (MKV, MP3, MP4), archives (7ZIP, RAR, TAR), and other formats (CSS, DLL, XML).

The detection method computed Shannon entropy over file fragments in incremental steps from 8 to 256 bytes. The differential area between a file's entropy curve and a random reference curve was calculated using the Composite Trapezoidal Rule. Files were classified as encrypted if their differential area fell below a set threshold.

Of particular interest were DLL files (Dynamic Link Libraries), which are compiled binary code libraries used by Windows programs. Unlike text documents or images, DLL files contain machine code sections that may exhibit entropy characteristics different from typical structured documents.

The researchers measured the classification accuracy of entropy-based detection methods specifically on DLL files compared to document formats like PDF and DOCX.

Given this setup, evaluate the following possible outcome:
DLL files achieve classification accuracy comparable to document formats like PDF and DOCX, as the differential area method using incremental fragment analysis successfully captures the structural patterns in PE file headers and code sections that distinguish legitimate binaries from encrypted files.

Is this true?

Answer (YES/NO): NO